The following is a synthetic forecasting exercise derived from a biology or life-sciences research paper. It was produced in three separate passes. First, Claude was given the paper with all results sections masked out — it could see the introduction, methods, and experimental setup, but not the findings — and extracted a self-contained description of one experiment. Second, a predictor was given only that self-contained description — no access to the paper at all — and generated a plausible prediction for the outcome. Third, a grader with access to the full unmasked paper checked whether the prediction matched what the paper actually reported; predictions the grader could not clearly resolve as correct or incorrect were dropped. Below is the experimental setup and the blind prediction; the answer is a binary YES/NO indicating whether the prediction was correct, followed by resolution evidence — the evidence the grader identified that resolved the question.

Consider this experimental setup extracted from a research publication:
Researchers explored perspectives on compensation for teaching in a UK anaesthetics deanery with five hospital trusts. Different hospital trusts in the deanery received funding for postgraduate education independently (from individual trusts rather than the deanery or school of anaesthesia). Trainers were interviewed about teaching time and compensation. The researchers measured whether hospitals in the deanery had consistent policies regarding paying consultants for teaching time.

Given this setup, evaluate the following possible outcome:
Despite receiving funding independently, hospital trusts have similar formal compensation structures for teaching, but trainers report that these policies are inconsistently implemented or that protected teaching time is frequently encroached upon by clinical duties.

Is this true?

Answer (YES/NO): NO